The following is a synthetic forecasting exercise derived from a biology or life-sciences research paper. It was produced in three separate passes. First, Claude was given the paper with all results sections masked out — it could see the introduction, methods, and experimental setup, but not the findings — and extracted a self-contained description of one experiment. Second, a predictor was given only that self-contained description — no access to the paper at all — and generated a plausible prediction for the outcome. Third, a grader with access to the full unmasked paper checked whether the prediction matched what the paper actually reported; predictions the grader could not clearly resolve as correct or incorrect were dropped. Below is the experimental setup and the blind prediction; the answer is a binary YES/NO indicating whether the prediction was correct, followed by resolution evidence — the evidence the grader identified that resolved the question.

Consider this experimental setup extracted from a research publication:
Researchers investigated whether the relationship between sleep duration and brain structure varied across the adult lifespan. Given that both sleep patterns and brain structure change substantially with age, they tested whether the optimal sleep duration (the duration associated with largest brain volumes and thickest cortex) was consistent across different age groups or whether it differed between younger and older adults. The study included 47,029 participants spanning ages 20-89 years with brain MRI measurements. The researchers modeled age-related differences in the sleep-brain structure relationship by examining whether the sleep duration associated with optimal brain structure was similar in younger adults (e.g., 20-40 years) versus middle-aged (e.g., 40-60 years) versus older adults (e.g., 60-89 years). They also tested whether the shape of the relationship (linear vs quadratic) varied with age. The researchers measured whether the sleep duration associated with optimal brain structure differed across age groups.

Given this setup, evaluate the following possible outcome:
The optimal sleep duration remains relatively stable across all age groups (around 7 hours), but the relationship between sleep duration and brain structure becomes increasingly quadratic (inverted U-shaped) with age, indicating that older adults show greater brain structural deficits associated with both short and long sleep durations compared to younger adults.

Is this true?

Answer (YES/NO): NO